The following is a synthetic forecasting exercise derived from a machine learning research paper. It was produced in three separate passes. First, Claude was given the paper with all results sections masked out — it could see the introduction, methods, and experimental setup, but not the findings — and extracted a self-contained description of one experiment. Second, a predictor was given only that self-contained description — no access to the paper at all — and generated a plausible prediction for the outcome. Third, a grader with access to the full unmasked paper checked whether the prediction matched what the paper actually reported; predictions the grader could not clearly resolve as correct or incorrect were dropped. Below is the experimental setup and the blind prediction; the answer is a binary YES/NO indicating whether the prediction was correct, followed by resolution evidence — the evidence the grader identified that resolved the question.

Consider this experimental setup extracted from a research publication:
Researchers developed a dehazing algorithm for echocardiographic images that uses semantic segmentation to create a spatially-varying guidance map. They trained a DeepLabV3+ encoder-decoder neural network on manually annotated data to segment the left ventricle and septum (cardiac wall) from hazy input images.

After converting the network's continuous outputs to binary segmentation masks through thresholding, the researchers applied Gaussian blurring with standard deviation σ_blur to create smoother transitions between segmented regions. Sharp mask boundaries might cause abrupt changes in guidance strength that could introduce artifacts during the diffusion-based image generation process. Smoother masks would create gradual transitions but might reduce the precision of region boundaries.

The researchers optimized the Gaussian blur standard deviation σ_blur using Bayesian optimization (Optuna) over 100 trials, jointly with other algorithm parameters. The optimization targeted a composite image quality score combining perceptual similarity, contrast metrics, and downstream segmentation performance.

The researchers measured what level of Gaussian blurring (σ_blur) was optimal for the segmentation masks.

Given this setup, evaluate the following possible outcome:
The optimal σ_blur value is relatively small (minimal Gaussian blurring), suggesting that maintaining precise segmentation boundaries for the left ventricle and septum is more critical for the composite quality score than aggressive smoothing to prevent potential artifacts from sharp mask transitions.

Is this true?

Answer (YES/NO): NO